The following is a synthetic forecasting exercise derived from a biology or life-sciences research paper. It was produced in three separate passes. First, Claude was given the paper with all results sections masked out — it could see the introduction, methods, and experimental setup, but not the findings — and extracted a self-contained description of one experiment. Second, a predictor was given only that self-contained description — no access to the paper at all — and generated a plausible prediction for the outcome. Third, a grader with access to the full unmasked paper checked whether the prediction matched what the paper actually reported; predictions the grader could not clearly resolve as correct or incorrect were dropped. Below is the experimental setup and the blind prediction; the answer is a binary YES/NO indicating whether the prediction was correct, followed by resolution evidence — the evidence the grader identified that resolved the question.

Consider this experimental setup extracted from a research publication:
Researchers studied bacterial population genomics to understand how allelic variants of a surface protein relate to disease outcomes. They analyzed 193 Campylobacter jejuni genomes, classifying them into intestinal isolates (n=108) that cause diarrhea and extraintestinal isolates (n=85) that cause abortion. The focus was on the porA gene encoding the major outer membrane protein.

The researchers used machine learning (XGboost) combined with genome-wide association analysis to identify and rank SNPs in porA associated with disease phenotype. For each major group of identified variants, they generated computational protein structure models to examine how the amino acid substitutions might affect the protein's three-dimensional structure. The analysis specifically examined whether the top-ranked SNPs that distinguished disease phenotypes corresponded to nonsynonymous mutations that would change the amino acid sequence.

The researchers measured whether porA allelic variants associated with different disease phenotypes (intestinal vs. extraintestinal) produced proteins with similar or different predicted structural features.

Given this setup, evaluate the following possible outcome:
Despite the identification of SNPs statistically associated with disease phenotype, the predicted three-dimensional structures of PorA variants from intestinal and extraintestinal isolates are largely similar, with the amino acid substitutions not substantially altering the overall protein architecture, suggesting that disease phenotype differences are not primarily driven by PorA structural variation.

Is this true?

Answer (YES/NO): NO